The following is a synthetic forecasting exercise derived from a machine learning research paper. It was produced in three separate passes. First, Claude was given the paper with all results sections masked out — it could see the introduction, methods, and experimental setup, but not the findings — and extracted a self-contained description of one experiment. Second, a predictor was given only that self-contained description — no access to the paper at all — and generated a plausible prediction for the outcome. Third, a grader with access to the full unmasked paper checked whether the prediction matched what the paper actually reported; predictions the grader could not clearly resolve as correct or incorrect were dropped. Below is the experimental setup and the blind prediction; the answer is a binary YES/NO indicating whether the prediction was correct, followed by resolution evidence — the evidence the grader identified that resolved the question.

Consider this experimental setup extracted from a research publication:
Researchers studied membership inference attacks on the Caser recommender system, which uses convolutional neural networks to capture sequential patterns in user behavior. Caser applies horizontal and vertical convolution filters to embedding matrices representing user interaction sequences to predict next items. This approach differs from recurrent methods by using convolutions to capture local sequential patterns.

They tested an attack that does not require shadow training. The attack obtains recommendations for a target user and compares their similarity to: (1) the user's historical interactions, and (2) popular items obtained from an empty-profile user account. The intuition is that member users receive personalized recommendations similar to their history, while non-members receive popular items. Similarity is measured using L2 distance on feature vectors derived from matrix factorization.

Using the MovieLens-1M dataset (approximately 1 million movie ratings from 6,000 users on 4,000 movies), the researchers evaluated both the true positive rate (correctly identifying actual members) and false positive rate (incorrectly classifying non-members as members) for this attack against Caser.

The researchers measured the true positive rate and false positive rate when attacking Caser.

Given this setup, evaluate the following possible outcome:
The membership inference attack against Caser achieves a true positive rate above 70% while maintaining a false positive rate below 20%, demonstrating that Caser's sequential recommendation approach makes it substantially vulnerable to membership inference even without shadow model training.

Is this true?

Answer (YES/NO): YES